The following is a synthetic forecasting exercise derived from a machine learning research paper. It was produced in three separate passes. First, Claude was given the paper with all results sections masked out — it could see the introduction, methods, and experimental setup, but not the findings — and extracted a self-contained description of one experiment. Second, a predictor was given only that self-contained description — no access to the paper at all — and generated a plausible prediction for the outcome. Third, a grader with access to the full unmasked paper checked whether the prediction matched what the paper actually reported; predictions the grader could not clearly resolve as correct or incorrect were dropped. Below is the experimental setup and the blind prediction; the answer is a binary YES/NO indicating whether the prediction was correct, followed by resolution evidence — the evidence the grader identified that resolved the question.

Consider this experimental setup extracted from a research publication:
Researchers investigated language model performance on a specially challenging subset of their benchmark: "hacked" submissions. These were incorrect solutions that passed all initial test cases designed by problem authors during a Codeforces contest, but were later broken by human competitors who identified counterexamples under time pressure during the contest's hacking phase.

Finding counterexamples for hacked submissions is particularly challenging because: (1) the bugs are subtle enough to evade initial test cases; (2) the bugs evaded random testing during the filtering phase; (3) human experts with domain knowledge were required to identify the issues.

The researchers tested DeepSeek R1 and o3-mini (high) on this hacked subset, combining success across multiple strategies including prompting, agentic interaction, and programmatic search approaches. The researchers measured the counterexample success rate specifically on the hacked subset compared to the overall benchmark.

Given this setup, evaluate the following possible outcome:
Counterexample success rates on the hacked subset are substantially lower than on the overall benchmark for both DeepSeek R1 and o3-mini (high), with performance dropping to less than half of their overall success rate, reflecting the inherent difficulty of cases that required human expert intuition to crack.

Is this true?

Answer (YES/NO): YES